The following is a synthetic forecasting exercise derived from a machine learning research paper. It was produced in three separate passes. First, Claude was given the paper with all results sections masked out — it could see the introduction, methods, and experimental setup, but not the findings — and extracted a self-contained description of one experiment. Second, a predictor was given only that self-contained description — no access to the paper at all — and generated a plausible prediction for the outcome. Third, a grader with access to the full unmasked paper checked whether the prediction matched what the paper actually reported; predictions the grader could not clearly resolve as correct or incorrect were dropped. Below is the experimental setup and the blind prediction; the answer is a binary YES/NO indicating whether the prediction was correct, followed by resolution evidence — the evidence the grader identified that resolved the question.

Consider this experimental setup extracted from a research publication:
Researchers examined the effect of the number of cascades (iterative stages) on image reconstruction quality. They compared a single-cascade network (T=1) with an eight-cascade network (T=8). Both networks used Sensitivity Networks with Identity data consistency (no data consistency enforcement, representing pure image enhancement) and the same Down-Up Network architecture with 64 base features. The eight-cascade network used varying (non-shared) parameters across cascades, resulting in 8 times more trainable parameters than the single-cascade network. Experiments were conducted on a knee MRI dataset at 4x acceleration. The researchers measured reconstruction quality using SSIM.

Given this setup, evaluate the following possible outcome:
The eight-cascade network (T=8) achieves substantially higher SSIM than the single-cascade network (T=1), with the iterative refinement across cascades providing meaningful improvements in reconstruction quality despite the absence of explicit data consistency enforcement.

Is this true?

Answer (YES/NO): NO